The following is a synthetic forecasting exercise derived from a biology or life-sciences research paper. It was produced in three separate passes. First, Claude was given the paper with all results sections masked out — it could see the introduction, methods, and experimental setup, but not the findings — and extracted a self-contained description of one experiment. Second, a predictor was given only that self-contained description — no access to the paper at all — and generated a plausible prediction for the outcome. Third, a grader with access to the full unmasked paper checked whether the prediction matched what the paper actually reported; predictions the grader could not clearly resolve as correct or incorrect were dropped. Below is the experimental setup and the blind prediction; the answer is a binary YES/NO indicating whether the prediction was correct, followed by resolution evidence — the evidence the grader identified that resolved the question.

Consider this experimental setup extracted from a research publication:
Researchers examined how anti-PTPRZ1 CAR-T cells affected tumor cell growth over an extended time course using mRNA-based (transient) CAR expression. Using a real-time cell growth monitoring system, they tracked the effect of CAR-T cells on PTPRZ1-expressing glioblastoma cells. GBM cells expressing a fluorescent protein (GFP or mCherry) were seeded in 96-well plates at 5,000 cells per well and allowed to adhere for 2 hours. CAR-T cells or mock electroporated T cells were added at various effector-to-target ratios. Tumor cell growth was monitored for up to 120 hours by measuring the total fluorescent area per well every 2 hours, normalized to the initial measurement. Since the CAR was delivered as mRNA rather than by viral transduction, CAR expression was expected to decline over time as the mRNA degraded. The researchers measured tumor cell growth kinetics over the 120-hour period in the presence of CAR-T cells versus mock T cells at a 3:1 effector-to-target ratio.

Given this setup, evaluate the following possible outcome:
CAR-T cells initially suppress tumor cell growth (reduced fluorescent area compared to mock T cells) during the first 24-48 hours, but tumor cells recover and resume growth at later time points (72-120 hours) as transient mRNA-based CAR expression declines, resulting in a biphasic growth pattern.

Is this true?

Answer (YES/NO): NO